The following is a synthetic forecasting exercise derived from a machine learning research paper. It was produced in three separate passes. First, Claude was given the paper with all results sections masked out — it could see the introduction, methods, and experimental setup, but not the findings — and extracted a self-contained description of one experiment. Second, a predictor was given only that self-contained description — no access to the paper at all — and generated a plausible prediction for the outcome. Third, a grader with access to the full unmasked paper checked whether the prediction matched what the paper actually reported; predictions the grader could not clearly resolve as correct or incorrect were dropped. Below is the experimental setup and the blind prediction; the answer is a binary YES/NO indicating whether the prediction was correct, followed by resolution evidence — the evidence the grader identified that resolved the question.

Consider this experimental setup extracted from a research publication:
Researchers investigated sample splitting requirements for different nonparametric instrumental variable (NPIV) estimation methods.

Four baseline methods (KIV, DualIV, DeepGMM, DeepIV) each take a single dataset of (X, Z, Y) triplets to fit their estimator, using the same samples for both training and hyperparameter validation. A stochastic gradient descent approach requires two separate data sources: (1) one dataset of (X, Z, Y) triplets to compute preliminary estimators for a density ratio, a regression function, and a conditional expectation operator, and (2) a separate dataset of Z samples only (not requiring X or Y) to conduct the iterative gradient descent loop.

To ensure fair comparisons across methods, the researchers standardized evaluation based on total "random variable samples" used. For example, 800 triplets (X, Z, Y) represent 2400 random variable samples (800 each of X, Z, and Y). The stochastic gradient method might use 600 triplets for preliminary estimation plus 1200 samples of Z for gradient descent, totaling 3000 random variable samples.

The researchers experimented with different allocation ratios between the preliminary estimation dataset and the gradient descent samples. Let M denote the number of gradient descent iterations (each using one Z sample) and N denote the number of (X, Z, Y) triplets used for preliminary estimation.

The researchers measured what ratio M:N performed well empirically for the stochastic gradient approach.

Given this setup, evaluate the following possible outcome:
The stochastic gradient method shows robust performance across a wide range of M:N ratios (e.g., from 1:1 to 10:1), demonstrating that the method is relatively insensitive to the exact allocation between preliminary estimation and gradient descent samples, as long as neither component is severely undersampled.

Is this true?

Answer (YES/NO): NO